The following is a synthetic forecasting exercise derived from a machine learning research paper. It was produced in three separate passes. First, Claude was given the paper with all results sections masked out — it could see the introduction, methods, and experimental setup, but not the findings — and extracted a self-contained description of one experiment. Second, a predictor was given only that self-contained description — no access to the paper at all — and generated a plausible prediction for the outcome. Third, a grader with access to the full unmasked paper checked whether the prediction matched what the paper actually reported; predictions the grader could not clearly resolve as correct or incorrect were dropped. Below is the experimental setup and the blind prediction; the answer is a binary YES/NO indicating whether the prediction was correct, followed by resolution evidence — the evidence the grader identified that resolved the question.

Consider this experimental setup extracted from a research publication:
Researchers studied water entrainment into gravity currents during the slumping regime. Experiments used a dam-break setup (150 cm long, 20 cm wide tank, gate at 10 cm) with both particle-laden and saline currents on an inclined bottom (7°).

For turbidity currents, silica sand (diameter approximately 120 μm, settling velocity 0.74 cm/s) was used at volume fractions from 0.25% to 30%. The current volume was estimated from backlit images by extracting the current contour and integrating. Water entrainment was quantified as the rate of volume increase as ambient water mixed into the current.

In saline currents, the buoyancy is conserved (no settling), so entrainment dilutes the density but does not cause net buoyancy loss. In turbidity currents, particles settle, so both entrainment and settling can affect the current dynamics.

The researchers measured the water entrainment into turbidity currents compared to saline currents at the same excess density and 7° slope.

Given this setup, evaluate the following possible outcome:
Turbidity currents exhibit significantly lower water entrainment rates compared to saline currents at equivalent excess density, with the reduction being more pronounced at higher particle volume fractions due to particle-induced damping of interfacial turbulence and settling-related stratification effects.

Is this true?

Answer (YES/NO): NO